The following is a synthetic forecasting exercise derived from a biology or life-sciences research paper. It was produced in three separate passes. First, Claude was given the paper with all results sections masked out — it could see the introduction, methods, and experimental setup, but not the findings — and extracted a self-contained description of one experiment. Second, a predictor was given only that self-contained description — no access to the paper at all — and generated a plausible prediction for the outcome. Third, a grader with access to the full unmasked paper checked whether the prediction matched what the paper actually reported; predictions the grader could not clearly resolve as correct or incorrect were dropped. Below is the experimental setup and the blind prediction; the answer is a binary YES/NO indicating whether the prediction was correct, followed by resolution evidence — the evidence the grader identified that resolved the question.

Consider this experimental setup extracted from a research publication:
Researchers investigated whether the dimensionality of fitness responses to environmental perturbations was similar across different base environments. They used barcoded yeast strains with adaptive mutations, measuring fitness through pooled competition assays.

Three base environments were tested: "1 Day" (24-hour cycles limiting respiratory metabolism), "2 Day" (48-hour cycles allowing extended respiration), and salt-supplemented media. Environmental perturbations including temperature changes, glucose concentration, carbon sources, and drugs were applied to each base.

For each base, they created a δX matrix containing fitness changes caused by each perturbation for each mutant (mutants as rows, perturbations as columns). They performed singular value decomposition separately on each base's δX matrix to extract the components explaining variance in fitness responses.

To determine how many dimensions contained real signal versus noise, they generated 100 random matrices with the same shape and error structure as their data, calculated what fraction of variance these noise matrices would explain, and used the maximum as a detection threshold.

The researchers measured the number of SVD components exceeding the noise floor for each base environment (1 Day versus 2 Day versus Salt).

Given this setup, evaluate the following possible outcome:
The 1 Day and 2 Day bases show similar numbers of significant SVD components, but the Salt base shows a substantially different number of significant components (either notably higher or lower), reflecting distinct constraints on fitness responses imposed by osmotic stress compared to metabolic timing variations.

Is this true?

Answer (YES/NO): NO